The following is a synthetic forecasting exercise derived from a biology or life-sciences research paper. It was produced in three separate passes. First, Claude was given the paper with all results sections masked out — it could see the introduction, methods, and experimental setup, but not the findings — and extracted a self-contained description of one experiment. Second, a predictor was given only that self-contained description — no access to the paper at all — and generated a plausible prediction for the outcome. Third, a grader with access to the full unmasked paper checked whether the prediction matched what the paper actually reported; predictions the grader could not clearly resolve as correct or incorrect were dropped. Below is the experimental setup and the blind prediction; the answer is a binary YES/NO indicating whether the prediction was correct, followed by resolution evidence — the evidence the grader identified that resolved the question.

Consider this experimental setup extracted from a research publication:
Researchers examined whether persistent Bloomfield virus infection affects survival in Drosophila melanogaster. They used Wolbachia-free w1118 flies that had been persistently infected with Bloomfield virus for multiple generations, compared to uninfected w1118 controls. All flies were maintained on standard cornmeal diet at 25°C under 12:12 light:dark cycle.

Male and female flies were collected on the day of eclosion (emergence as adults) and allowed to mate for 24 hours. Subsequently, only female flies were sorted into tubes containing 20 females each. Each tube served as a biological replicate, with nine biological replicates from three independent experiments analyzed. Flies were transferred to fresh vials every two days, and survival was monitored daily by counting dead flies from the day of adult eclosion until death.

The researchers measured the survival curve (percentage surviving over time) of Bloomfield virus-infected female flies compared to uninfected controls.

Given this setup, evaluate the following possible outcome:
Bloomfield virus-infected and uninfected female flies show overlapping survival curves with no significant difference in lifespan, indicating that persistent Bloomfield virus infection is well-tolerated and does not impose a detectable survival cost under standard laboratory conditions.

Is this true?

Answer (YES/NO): NO